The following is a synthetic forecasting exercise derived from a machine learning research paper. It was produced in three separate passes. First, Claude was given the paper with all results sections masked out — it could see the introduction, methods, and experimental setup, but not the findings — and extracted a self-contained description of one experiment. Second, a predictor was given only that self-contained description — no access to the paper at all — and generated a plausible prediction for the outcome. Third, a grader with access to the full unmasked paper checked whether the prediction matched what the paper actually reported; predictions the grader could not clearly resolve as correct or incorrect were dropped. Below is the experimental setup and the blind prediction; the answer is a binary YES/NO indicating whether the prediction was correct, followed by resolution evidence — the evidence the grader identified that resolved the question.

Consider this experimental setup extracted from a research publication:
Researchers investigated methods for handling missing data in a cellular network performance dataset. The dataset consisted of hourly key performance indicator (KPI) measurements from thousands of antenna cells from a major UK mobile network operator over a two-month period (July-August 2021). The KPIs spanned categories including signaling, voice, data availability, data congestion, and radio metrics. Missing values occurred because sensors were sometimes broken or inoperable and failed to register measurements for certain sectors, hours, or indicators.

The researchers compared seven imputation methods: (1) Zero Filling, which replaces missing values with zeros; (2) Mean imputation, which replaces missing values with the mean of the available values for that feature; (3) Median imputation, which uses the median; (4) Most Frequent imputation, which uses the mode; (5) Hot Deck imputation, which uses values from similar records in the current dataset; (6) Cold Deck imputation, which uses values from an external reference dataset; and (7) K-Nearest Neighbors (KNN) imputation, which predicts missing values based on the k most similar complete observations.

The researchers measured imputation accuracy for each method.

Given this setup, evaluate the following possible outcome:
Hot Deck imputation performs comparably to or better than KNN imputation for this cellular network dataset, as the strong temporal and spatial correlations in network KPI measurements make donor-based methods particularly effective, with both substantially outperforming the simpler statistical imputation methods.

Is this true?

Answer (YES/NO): NO